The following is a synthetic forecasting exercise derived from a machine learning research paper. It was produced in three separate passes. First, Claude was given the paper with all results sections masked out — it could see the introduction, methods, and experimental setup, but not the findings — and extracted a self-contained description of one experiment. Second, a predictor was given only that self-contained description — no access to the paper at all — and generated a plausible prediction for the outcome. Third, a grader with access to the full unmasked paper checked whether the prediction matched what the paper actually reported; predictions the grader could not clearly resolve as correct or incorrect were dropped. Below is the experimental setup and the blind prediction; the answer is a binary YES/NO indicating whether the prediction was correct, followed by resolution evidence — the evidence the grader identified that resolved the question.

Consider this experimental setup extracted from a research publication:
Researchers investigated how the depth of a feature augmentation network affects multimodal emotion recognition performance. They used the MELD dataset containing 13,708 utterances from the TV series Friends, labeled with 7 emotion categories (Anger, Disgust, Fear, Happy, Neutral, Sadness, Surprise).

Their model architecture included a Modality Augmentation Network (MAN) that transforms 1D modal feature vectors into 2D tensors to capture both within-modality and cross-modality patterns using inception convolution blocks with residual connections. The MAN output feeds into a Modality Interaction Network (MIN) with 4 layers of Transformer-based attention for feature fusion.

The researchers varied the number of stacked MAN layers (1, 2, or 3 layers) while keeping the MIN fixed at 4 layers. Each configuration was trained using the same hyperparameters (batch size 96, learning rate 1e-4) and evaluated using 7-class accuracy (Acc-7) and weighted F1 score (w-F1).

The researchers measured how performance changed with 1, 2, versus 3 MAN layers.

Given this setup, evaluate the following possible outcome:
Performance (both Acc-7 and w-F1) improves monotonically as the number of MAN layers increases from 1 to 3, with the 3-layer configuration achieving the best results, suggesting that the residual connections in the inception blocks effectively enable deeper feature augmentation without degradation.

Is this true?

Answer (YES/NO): NO